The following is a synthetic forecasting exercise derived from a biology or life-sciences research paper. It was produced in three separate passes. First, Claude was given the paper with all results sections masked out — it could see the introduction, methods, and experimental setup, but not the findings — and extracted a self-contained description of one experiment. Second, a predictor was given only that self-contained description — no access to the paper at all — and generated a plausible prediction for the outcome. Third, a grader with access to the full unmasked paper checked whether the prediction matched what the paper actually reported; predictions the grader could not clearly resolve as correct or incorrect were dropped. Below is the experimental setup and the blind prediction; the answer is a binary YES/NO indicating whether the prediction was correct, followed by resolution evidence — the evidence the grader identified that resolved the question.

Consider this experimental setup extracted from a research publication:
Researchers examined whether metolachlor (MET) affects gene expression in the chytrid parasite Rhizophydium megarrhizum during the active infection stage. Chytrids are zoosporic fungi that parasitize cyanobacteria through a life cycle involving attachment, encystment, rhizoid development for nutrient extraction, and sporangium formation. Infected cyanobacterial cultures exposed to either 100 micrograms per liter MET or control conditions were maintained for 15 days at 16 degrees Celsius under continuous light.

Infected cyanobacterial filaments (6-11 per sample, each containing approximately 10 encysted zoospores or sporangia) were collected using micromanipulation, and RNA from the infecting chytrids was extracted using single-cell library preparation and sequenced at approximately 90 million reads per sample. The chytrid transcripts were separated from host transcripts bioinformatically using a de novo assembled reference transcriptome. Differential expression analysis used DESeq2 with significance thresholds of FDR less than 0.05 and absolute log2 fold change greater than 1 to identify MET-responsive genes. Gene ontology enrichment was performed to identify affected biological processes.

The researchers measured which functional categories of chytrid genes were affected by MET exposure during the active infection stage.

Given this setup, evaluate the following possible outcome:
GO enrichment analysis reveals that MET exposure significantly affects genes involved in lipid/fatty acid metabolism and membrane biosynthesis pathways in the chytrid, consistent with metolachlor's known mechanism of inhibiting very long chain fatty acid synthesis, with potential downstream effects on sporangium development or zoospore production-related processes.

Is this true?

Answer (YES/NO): NO